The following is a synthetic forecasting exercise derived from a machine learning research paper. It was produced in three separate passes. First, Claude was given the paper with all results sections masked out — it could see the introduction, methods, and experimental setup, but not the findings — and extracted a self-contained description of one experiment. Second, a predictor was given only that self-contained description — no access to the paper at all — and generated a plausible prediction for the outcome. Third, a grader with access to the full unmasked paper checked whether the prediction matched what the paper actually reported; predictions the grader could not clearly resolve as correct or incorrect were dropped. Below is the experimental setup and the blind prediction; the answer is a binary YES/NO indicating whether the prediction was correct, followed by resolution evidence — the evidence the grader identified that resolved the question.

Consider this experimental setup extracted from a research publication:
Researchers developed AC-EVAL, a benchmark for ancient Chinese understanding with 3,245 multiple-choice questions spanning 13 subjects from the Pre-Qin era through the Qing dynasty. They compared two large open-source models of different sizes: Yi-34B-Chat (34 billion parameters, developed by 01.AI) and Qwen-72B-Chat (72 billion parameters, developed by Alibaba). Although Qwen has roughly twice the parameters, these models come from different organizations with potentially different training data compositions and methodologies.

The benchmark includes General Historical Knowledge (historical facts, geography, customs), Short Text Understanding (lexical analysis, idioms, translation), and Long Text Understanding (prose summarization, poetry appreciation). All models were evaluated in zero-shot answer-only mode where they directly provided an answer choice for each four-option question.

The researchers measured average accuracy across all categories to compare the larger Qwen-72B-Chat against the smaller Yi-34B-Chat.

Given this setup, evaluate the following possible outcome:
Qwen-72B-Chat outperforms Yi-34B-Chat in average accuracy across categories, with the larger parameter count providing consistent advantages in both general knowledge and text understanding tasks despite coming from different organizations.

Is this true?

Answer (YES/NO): NO